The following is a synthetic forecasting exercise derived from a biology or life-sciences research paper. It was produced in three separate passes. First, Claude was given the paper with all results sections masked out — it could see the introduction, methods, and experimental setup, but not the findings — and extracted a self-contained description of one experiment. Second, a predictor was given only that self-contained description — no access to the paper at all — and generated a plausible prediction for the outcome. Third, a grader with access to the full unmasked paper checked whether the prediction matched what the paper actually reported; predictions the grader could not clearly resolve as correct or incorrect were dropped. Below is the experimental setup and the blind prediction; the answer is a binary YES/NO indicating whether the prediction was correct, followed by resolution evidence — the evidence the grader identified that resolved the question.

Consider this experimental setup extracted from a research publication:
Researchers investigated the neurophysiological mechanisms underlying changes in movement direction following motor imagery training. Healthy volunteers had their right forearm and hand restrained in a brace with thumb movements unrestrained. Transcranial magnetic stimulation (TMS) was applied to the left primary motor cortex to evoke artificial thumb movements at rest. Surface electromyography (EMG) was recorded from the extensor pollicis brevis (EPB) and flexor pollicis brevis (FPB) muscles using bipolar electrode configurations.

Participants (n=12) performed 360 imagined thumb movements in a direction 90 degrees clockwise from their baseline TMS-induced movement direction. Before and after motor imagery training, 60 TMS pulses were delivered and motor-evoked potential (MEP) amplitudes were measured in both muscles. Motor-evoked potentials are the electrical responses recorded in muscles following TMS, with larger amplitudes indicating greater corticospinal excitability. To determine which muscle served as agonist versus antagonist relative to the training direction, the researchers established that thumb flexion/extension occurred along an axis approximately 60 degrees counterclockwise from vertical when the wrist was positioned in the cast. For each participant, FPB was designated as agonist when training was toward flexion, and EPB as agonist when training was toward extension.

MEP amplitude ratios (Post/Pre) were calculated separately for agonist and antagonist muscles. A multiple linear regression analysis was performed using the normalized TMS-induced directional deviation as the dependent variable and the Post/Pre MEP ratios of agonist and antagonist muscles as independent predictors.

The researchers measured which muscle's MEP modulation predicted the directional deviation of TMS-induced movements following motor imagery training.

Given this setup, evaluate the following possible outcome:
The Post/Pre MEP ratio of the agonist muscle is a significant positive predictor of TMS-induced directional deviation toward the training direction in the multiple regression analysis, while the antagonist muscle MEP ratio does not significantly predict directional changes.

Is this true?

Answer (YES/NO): YES